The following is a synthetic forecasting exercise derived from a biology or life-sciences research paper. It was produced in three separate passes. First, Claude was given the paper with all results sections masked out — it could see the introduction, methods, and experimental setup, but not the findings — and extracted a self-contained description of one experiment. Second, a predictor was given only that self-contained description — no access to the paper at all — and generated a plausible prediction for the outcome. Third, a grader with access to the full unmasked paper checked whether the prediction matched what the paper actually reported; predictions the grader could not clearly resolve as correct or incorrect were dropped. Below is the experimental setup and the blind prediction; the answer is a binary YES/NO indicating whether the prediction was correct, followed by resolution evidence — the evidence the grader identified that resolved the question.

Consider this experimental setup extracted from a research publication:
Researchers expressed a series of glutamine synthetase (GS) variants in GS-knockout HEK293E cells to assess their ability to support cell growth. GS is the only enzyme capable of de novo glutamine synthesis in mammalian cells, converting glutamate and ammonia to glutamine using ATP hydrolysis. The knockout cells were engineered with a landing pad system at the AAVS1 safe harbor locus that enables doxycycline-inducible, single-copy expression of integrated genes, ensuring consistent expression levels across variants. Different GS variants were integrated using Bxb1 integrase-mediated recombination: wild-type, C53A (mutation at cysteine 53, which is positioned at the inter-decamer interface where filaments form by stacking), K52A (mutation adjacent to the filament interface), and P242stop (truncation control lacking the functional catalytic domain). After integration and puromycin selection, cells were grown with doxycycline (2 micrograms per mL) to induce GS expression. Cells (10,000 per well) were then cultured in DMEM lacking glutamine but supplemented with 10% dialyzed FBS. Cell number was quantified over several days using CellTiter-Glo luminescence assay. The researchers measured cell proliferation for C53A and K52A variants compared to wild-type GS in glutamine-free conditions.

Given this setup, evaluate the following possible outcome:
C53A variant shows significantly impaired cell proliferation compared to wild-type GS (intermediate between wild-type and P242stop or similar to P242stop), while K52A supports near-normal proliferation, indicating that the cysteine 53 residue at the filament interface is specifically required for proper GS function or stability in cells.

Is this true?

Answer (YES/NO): NO